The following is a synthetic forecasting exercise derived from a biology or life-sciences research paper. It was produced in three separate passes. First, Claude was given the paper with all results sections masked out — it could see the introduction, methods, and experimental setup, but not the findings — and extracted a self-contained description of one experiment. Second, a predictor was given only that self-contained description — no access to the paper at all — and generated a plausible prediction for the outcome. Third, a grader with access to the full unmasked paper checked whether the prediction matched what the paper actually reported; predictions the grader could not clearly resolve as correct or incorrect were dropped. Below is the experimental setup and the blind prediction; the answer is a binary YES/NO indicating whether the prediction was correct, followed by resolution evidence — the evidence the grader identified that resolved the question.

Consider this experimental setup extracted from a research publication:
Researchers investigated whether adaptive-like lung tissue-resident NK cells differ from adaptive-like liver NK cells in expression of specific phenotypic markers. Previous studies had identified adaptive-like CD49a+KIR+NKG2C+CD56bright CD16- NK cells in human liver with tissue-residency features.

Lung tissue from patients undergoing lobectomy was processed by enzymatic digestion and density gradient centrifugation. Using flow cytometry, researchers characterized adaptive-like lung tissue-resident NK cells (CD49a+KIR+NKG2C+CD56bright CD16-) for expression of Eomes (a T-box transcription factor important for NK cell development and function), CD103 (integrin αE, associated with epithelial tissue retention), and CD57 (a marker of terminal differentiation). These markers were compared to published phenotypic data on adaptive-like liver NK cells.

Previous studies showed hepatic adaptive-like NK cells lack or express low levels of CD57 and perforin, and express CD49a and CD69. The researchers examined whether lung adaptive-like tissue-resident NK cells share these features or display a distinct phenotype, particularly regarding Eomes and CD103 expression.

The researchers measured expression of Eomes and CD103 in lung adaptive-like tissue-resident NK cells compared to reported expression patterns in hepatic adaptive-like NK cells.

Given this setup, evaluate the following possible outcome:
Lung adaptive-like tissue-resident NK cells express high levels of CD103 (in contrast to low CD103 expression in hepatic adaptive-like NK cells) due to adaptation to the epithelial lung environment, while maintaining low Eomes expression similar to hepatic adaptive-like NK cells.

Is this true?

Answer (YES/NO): NO